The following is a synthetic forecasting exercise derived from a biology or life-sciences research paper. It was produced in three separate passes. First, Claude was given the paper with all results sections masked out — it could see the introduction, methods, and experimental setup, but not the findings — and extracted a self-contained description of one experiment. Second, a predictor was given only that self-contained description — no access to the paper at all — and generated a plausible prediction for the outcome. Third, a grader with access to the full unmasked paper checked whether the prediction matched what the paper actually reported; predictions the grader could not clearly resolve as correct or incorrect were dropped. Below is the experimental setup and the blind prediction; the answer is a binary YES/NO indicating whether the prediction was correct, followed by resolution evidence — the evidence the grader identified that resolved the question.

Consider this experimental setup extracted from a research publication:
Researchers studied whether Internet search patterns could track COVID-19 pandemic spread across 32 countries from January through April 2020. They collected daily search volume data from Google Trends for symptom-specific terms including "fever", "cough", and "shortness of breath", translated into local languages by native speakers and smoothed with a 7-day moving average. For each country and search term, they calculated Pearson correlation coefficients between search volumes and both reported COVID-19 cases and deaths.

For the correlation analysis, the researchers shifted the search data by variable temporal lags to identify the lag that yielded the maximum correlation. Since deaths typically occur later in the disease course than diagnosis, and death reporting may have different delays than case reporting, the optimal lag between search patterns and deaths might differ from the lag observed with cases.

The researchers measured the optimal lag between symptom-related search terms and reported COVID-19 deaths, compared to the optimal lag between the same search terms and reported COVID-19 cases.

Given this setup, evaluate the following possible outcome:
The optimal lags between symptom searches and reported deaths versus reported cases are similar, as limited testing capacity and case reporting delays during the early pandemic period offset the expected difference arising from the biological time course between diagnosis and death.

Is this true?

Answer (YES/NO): NO